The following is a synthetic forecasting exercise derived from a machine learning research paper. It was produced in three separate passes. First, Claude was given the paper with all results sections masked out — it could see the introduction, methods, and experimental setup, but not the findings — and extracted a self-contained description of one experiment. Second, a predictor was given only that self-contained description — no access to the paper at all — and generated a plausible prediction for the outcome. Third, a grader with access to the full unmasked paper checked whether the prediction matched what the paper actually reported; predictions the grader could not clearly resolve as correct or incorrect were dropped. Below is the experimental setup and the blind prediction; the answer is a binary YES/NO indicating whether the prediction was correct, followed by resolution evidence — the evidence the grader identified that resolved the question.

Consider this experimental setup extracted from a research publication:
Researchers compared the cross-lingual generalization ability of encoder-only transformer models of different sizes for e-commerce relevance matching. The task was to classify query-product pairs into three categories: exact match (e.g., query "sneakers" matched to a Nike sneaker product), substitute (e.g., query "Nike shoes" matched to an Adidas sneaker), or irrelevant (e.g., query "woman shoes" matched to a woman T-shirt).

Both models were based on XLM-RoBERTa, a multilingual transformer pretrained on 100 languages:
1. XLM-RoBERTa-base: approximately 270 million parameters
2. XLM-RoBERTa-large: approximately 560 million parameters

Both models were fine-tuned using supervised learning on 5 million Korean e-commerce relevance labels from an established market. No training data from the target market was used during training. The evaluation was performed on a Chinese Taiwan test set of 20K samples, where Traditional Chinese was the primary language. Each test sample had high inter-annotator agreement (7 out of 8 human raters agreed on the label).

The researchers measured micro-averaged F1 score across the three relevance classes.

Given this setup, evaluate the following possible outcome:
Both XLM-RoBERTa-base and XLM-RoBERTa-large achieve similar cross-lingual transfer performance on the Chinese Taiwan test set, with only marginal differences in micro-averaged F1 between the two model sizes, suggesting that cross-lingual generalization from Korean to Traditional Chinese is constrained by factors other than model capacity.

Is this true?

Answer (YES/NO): NO